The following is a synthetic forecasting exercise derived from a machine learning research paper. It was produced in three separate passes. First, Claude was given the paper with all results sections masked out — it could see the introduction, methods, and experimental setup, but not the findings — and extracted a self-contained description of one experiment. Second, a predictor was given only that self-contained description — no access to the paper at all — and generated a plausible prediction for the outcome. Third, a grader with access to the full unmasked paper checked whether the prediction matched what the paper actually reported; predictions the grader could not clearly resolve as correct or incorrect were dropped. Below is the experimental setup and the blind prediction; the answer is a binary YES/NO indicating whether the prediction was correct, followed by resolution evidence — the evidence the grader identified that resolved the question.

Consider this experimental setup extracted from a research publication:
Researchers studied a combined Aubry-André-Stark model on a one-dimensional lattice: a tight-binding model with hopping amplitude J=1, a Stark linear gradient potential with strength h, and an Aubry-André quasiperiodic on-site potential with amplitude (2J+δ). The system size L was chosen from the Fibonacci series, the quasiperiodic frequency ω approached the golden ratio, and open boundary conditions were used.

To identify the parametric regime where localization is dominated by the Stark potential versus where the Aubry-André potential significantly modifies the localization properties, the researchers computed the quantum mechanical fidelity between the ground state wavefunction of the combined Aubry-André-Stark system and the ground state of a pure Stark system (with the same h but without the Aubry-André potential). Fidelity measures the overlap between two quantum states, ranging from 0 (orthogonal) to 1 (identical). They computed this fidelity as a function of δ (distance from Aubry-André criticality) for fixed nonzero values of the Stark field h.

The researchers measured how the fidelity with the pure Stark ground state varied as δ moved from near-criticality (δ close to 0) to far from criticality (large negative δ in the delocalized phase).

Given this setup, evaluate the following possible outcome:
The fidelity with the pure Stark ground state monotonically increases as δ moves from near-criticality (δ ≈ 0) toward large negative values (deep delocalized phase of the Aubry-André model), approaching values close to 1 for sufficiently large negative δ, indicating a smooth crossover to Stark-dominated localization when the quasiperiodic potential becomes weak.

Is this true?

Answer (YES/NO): YES